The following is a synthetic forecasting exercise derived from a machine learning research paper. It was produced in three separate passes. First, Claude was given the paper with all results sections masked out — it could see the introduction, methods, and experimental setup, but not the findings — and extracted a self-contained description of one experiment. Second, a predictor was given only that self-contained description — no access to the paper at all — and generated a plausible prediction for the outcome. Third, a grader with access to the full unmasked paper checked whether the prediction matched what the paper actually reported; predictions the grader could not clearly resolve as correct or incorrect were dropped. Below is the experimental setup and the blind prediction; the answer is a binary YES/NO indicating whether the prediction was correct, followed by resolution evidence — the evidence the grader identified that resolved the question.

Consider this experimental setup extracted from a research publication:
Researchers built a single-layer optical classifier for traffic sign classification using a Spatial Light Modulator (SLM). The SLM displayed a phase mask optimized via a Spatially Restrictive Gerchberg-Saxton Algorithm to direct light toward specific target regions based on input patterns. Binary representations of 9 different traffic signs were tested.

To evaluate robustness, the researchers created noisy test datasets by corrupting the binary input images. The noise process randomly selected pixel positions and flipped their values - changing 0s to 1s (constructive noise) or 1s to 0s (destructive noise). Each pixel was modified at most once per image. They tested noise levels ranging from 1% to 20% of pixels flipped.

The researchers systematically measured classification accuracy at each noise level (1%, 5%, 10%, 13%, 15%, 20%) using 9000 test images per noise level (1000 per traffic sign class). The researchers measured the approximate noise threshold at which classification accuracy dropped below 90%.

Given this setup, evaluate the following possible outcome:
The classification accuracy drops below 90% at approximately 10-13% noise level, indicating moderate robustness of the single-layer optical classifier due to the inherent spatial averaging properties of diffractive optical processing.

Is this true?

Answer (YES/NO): YES